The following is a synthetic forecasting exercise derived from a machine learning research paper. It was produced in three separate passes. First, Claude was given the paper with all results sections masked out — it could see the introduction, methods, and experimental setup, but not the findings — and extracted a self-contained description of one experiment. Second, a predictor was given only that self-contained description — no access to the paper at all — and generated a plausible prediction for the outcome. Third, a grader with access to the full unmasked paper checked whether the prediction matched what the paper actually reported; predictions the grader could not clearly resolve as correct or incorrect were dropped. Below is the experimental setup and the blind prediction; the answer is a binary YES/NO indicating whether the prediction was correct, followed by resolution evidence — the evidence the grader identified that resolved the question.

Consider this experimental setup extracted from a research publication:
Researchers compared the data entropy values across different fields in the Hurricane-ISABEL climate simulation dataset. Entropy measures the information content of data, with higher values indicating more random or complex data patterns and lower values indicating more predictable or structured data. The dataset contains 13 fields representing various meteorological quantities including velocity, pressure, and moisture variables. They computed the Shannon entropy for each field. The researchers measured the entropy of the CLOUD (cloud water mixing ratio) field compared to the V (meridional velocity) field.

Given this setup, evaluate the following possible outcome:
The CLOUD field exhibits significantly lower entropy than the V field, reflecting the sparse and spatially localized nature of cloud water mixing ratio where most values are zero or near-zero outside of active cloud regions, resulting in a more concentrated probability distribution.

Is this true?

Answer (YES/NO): YES